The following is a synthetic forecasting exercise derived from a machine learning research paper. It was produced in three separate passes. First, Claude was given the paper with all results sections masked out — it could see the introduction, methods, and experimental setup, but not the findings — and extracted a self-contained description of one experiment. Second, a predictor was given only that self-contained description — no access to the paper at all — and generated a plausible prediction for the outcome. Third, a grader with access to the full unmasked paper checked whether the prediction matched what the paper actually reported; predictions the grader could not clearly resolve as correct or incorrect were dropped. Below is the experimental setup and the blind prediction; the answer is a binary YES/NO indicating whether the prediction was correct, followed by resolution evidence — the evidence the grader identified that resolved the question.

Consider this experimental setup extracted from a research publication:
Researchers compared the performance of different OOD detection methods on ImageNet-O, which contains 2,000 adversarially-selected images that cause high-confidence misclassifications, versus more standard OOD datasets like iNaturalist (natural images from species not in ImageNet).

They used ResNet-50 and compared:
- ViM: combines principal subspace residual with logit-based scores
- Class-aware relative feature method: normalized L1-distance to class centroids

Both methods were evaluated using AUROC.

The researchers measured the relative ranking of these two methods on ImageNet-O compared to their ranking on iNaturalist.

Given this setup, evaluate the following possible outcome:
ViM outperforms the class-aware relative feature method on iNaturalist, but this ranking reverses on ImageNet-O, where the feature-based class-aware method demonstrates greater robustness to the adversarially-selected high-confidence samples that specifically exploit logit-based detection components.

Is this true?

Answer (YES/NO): NO